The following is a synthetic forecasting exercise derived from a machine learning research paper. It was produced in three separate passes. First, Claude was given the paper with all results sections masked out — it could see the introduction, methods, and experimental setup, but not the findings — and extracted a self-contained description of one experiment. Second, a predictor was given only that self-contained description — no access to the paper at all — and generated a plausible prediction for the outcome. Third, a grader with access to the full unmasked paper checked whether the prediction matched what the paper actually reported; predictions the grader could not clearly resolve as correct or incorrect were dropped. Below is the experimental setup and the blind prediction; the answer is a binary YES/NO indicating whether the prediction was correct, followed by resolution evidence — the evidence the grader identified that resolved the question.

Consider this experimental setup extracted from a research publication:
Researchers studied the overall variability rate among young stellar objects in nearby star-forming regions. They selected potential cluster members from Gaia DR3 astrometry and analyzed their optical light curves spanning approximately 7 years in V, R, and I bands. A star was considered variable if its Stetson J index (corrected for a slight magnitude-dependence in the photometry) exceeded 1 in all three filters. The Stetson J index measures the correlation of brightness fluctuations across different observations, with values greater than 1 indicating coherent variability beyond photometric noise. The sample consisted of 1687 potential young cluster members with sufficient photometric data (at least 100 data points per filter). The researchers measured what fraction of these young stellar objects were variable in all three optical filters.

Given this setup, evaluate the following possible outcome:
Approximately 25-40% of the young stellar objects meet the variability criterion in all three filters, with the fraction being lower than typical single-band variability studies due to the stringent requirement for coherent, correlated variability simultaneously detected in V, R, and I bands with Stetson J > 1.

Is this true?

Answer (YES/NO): YES